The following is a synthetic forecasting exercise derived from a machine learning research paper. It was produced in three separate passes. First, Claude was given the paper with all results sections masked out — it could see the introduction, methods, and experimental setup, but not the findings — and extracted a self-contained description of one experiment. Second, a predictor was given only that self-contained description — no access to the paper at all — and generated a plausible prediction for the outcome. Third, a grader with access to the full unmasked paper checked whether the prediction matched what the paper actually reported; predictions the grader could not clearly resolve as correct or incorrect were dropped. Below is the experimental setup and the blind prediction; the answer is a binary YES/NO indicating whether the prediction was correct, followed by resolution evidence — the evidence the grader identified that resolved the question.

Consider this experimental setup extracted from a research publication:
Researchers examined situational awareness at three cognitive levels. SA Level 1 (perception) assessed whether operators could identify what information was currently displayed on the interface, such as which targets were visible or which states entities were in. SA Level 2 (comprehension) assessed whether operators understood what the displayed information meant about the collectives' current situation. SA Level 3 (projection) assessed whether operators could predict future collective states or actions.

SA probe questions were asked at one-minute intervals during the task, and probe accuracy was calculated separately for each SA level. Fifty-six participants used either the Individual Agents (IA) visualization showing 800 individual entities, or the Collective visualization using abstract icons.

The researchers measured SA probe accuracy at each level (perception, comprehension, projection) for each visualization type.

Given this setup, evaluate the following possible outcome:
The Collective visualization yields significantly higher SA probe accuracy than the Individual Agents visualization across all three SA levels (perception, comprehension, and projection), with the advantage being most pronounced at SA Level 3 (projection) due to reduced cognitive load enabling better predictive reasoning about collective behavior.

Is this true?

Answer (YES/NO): NO